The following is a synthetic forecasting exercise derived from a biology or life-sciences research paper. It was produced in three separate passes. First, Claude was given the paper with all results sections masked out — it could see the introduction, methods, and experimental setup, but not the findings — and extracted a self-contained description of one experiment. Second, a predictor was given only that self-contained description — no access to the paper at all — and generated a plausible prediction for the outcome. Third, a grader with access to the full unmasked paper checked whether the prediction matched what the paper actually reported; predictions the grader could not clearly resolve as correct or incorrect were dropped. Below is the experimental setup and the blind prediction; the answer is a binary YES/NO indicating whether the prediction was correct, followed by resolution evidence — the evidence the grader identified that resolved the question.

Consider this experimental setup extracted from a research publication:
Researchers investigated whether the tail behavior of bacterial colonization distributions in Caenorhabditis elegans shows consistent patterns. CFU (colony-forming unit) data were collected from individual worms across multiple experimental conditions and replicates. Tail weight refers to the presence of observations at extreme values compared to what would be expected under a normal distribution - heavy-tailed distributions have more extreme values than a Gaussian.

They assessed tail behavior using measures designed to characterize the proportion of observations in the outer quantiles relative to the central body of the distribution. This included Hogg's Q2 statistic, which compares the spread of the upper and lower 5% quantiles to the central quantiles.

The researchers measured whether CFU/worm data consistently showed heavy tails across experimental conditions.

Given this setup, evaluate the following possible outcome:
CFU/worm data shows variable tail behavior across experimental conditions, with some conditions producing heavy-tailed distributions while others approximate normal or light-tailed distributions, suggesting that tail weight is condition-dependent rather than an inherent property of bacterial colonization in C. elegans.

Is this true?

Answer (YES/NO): NO